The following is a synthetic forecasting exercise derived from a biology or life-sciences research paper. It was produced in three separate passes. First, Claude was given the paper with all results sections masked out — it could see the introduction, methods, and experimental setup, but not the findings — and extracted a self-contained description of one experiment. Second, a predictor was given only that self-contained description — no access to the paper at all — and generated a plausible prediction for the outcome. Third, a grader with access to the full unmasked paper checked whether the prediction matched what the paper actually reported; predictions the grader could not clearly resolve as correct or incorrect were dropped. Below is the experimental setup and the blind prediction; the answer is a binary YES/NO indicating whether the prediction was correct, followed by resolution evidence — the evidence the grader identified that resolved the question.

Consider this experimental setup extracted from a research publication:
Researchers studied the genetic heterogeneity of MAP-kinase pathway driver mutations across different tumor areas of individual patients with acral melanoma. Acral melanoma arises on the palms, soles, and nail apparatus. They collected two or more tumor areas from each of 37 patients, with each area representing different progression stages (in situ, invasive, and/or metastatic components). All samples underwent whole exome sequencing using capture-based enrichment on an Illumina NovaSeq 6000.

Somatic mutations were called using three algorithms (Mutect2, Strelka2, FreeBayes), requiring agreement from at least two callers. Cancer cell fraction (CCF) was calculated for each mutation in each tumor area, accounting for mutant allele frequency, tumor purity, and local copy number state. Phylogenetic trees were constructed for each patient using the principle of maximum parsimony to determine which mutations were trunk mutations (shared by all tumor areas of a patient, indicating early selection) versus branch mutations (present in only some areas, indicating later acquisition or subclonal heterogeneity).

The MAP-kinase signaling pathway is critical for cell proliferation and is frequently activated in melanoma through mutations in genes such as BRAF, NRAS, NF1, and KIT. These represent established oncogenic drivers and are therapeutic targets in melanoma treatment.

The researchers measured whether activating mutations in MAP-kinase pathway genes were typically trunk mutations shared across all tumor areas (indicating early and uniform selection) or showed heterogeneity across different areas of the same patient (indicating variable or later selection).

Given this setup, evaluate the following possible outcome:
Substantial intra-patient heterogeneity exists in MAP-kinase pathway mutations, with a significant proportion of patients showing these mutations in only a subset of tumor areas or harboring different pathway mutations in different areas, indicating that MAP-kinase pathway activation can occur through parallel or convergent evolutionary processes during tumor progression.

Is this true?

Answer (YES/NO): YES